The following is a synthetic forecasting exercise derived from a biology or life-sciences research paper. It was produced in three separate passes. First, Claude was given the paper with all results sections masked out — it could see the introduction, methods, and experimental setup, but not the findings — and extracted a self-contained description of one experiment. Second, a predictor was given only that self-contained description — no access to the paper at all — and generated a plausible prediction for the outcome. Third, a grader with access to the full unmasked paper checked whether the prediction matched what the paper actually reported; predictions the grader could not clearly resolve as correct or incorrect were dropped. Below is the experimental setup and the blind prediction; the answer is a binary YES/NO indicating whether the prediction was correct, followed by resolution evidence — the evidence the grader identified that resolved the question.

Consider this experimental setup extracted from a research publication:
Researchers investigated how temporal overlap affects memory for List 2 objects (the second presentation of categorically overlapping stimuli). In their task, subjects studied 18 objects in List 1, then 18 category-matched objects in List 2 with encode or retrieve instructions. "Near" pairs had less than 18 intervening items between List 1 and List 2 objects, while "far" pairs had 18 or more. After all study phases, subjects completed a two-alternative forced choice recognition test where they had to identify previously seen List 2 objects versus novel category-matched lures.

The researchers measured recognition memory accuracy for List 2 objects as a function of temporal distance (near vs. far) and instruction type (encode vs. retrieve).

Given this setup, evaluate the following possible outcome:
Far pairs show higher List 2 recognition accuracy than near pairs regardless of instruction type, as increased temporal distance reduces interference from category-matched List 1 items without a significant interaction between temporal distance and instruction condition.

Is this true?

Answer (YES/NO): NO